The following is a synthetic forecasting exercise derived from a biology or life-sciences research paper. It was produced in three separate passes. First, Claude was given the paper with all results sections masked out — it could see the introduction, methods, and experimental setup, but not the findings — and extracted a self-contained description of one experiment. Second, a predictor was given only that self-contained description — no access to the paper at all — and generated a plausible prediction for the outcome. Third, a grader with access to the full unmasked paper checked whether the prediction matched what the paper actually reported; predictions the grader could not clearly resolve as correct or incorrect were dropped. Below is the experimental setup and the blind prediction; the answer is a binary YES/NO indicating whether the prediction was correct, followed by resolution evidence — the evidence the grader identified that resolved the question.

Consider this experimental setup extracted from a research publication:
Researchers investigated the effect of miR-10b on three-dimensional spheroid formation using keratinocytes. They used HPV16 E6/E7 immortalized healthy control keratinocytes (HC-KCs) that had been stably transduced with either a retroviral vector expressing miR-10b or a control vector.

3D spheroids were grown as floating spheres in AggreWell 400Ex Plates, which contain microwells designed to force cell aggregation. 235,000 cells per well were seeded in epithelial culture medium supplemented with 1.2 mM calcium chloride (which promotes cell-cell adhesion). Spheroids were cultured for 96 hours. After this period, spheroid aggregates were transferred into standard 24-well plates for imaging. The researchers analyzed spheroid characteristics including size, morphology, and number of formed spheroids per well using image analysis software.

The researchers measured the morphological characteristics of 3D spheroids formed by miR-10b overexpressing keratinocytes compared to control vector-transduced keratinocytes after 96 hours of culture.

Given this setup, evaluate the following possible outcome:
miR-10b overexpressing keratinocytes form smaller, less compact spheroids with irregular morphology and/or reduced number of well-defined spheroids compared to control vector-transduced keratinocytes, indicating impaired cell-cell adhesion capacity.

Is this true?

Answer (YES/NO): NO